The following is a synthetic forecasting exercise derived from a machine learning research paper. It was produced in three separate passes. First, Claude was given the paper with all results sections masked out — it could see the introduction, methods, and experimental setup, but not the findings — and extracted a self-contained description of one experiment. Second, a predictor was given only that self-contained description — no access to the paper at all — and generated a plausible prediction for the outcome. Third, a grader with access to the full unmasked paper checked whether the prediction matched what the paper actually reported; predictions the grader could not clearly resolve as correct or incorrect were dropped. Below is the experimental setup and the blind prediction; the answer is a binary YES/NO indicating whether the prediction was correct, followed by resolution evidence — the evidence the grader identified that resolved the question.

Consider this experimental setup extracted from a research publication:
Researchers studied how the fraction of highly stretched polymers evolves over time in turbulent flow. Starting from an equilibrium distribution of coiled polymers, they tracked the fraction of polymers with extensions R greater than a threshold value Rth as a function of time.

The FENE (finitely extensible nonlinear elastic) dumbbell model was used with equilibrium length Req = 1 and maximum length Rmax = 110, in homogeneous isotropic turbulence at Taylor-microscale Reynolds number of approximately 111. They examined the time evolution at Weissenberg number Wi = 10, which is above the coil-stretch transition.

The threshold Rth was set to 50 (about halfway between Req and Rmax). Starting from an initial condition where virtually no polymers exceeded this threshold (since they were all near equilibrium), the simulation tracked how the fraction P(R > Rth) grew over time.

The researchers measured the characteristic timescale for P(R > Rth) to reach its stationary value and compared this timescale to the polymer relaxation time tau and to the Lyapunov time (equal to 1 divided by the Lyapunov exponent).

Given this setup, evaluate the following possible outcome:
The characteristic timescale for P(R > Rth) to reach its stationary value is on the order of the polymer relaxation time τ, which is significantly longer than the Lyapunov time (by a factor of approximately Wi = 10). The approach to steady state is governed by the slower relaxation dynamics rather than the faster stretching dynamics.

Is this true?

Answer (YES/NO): NO